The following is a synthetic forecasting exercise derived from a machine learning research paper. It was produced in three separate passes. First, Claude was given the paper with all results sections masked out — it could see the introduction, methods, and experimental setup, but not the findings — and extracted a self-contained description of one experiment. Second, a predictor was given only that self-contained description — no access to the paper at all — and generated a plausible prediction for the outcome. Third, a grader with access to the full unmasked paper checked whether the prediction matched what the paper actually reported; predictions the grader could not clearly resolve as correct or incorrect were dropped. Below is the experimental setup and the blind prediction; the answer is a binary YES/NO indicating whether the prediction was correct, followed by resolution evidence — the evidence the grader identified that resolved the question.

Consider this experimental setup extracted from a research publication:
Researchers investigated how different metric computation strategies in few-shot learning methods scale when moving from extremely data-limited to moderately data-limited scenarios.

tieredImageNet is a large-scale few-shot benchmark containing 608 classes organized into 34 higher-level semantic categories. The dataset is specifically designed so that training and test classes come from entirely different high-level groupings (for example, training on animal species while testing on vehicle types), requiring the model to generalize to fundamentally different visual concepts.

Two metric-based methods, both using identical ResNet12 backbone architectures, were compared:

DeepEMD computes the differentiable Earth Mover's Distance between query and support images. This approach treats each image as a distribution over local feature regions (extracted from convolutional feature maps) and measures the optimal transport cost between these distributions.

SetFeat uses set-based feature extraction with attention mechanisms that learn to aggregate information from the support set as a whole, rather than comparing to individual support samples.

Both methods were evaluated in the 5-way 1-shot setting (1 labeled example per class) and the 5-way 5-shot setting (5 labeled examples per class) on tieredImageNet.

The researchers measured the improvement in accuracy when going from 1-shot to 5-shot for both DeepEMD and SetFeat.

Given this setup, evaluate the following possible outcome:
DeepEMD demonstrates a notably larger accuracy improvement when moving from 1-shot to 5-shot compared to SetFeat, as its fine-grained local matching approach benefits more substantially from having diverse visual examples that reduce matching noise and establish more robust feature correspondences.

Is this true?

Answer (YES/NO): NO